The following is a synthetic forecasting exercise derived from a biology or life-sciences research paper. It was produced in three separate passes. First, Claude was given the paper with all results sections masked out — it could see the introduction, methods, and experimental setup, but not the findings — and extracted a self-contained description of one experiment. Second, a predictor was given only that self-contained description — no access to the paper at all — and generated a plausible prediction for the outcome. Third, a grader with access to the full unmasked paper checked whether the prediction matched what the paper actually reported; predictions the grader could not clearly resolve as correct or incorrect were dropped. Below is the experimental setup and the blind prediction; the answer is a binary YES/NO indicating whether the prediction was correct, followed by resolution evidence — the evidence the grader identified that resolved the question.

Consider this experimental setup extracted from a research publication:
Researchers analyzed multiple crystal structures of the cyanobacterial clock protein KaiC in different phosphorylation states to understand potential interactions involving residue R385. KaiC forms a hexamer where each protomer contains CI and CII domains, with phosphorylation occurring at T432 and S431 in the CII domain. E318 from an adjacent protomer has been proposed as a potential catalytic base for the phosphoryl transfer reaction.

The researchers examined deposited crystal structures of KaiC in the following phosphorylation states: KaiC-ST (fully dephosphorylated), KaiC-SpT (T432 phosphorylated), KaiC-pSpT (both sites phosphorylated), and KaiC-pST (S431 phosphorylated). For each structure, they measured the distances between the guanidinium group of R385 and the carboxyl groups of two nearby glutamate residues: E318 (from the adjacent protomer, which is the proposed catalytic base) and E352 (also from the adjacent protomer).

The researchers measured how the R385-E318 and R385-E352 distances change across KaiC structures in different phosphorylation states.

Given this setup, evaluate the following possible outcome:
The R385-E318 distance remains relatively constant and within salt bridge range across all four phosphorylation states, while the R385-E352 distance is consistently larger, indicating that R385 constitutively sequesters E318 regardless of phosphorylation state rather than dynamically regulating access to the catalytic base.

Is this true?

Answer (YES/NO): NO